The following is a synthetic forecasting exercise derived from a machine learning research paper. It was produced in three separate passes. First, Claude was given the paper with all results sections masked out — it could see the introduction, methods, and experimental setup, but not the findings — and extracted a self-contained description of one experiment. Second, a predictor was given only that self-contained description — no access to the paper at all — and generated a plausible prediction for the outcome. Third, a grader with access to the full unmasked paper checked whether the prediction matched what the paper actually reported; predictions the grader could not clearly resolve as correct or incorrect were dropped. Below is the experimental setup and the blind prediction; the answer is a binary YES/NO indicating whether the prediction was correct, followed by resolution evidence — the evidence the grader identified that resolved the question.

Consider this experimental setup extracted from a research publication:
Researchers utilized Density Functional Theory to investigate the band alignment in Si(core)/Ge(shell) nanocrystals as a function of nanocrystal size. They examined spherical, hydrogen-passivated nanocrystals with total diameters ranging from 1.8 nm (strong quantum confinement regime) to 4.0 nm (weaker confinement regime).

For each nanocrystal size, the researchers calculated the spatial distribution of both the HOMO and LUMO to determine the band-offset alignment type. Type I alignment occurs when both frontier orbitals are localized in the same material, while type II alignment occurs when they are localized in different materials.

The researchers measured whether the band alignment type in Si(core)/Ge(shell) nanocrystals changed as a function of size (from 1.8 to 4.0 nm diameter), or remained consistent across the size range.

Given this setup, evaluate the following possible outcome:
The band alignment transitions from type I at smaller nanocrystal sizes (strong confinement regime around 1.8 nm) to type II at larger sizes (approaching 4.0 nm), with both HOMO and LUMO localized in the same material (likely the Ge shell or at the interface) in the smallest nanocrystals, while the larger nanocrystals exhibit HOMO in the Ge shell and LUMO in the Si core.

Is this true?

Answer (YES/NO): NO